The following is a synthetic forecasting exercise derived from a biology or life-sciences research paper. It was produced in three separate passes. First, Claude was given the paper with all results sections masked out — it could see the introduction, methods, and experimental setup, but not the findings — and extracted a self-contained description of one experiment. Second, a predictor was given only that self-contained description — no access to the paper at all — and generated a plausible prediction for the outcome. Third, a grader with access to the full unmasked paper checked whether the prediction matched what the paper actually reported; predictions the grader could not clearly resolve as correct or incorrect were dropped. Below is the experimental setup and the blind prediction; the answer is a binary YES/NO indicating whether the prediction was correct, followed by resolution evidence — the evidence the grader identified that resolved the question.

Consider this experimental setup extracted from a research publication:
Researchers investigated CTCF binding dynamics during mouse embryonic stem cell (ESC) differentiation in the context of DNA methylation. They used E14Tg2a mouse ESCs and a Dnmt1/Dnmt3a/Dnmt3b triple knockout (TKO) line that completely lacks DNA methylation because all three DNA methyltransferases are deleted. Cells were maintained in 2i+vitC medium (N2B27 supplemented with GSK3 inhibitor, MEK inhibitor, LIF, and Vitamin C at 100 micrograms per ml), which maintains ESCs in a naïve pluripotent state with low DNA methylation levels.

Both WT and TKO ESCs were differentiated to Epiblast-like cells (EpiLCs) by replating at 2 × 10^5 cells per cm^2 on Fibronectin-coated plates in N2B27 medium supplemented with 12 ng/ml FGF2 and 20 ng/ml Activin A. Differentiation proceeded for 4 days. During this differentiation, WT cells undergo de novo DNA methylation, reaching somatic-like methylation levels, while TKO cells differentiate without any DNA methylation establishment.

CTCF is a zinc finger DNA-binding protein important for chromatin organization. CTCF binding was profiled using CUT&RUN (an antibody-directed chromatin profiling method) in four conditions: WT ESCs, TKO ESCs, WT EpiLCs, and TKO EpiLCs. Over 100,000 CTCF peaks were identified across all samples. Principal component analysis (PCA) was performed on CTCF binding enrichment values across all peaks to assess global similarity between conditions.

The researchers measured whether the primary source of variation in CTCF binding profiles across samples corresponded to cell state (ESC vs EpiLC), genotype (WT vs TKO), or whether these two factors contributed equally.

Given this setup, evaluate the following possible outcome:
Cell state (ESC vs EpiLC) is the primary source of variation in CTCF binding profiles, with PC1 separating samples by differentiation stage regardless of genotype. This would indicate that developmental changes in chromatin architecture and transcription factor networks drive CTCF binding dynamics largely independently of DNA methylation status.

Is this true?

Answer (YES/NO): YES